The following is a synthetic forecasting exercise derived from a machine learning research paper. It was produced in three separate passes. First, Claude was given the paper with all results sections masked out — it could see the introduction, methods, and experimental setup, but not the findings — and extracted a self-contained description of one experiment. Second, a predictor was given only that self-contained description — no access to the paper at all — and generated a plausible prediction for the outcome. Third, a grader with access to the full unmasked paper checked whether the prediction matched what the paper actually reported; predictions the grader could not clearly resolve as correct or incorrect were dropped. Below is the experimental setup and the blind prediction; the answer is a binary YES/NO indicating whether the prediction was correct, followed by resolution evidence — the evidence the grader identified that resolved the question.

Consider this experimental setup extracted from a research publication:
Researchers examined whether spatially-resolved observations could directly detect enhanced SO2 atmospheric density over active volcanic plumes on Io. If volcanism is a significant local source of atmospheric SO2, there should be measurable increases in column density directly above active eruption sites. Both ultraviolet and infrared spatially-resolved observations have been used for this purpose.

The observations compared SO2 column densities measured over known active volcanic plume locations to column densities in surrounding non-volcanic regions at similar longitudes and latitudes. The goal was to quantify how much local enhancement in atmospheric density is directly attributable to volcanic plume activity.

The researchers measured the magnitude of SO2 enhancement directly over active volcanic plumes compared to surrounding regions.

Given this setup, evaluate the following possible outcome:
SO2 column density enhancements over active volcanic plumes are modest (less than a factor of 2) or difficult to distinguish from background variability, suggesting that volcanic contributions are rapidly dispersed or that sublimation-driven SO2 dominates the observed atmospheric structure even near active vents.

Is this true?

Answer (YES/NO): YES